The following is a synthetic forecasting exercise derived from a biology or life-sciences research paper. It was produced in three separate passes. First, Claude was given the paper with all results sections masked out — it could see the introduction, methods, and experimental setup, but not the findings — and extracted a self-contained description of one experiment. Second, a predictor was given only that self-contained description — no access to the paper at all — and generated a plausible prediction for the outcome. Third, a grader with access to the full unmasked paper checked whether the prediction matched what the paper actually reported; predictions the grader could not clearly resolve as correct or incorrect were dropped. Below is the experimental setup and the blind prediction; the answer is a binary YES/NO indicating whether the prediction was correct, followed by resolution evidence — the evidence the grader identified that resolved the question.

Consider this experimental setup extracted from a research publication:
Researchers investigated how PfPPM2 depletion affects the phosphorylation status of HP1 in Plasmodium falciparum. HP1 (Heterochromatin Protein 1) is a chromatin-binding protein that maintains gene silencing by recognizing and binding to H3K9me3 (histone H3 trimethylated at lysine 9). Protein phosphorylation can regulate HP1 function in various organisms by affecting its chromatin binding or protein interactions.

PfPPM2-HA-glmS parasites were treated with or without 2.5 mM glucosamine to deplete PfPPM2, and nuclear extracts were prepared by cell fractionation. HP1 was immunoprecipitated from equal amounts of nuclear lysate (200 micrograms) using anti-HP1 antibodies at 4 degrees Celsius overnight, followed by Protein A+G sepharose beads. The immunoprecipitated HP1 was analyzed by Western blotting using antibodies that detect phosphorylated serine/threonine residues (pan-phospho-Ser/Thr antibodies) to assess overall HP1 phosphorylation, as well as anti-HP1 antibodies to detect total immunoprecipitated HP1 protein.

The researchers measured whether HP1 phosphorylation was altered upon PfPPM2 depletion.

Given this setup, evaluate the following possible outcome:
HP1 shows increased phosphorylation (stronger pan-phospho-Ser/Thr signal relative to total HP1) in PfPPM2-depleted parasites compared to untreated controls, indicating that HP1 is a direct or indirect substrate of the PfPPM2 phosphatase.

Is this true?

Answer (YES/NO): YES